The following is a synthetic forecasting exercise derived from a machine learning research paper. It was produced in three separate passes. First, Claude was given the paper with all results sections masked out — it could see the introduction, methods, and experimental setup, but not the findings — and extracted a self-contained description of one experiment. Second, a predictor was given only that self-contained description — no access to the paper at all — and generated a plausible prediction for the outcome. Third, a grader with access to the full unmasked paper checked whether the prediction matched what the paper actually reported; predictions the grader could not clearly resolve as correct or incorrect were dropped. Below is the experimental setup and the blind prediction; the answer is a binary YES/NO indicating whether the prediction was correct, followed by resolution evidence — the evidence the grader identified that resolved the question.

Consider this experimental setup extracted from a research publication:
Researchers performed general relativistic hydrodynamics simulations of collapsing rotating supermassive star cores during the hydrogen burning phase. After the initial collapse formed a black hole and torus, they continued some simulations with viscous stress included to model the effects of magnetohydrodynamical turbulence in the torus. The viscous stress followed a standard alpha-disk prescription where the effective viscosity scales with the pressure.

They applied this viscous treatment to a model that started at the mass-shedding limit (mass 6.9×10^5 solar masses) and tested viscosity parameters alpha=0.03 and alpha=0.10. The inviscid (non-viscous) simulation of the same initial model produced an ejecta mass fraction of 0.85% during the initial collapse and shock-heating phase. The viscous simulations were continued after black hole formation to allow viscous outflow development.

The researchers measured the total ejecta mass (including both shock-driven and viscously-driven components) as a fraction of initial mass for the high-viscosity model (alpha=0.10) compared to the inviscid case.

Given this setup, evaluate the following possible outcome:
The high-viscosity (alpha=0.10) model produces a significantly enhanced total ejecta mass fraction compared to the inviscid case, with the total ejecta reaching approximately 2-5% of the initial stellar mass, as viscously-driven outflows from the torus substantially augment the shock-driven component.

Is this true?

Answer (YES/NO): NO